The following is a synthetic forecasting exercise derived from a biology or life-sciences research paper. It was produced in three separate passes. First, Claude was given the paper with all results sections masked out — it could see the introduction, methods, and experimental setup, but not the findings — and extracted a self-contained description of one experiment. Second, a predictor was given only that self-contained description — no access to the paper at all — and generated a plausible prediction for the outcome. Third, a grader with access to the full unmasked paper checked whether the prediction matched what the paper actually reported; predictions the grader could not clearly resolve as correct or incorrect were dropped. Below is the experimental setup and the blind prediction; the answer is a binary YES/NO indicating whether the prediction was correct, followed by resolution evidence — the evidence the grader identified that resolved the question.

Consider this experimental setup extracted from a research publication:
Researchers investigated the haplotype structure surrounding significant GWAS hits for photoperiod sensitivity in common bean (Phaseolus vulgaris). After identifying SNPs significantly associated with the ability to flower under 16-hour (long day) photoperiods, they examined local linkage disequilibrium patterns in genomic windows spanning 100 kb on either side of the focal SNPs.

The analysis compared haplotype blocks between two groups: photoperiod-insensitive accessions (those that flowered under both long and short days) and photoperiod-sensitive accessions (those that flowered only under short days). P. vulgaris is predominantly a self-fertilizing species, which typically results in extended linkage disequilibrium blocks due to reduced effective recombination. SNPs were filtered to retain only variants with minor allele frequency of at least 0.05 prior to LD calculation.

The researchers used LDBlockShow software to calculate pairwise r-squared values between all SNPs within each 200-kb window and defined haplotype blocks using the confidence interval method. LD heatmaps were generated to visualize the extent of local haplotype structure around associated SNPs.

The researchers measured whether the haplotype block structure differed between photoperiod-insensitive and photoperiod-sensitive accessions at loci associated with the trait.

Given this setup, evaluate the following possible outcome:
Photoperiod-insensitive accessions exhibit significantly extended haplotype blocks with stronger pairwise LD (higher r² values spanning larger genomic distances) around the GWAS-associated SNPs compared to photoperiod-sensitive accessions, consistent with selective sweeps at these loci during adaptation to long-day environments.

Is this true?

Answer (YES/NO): YES